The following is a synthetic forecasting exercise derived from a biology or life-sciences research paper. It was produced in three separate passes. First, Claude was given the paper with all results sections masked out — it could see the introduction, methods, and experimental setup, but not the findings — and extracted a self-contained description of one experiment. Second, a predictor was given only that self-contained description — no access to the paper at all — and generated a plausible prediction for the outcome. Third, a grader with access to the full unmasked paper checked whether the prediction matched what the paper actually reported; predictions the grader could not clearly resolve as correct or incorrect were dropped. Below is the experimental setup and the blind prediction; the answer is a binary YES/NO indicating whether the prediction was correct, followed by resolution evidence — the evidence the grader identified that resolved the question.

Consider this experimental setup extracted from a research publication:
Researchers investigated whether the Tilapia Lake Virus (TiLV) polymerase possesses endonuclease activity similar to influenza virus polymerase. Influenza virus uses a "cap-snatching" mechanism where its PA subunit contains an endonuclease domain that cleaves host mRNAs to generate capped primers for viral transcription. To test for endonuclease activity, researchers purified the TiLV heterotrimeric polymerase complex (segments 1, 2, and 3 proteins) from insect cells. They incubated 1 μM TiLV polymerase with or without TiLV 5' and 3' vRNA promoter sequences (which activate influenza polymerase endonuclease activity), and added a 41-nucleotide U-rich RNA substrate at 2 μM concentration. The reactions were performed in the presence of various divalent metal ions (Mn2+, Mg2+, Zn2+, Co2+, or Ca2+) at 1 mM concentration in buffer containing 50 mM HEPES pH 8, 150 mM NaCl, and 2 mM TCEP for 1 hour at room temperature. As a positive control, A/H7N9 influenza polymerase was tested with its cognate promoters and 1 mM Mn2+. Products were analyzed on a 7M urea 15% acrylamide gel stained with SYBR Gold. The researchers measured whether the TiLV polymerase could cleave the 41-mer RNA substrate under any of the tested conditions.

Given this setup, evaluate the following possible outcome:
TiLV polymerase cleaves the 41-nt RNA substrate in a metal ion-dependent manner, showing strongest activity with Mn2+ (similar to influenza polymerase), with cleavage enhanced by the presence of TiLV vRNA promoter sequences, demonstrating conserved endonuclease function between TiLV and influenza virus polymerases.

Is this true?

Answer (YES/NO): NO